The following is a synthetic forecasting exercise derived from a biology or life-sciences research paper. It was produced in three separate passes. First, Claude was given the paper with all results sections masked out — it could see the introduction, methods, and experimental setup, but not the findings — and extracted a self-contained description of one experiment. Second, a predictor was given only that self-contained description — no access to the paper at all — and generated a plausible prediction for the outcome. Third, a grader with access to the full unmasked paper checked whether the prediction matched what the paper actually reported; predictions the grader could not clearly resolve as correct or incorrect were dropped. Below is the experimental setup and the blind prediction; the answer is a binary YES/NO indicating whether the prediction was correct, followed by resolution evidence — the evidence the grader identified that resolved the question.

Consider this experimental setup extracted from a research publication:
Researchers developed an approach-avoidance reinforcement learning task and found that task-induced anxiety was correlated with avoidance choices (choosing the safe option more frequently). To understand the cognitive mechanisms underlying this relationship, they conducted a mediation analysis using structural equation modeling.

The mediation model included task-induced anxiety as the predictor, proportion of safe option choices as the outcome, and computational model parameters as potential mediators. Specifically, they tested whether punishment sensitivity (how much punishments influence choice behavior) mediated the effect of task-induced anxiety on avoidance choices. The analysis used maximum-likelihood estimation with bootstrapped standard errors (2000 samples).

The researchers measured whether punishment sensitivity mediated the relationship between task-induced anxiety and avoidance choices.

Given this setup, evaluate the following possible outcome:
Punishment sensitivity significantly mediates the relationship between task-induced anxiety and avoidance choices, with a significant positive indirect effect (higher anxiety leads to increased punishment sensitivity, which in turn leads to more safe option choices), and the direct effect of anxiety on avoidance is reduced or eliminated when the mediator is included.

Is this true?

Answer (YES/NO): NO